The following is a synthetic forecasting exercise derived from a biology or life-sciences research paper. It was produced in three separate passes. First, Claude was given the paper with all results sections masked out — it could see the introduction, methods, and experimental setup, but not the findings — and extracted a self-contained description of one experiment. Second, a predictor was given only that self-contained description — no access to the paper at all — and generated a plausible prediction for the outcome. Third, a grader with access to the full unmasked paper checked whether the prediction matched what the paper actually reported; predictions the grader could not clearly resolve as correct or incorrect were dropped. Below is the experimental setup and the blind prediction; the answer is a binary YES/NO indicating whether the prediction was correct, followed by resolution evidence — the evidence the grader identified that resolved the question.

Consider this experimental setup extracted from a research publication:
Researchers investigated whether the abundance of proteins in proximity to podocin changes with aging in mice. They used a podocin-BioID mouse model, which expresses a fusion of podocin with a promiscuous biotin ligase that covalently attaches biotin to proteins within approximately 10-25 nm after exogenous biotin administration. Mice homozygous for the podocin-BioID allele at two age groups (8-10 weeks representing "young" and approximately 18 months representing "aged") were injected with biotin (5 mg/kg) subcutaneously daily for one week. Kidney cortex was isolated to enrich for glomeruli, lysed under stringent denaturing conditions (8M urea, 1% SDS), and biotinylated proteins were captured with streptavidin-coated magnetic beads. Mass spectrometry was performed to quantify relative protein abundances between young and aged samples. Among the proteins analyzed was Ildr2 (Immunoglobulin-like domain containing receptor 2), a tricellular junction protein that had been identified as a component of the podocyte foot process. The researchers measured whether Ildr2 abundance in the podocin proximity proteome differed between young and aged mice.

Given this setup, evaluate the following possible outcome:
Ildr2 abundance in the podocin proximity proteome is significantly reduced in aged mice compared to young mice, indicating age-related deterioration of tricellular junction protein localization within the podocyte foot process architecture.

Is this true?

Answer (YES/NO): NO